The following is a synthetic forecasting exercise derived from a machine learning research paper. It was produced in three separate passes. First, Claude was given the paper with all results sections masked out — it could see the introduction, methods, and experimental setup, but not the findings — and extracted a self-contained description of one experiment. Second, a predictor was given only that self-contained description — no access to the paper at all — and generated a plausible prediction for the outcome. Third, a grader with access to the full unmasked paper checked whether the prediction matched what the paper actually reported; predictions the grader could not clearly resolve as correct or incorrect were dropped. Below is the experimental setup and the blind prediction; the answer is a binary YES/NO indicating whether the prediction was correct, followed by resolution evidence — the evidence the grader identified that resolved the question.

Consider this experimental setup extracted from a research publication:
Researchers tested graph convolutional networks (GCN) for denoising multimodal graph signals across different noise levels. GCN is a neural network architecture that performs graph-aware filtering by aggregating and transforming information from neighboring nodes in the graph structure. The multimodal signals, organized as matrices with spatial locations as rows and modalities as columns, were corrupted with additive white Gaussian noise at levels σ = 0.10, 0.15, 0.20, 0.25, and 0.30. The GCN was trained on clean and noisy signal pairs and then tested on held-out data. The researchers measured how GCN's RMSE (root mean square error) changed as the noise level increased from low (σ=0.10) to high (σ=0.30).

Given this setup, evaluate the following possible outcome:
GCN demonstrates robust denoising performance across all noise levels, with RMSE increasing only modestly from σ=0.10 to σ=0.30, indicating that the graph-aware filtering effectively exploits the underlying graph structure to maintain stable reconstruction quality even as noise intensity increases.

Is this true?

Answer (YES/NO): NO